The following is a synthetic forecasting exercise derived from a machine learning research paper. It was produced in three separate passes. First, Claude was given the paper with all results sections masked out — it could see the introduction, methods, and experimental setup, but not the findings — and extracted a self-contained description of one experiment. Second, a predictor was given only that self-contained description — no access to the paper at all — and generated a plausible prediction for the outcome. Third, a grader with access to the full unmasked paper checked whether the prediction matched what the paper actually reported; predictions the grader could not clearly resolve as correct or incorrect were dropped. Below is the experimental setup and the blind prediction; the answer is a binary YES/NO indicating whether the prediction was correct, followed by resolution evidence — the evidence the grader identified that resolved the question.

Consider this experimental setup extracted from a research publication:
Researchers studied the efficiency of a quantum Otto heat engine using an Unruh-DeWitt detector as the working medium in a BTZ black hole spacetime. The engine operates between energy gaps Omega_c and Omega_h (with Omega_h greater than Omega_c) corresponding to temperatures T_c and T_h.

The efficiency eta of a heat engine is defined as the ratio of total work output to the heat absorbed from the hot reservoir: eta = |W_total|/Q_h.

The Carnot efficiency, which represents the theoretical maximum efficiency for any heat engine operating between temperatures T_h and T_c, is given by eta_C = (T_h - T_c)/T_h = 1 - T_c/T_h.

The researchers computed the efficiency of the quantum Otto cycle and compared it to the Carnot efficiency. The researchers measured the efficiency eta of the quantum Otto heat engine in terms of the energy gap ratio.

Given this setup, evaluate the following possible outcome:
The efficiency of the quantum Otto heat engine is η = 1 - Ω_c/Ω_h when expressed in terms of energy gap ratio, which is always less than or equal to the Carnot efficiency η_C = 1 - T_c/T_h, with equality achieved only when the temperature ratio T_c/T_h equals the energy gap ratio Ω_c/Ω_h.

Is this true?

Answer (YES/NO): YES